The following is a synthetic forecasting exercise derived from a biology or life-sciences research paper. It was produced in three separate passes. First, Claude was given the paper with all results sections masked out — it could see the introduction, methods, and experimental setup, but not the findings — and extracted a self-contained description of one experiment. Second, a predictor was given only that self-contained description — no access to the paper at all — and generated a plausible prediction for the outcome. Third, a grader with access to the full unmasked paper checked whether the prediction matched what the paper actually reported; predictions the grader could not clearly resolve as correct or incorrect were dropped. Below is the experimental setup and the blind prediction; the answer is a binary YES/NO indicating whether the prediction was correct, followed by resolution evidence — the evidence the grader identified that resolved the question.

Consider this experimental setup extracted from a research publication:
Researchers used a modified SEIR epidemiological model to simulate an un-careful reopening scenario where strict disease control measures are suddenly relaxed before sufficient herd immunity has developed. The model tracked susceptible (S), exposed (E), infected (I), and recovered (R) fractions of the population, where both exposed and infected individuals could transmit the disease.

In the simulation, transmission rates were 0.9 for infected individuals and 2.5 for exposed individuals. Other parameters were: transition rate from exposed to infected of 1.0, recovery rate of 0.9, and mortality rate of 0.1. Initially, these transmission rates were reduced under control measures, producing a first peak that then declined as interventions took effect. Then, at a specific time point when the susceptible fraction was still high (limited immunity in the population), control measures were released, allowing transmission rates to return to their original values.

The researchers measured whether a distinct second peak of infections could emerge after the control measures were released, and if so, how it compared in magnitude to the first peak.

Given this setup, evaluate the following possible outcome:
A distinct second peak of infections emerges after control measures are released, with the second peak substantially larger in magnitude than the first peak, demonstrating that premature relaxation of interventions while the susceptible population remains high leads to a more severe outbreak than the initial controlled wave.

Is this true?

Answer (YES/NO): YES